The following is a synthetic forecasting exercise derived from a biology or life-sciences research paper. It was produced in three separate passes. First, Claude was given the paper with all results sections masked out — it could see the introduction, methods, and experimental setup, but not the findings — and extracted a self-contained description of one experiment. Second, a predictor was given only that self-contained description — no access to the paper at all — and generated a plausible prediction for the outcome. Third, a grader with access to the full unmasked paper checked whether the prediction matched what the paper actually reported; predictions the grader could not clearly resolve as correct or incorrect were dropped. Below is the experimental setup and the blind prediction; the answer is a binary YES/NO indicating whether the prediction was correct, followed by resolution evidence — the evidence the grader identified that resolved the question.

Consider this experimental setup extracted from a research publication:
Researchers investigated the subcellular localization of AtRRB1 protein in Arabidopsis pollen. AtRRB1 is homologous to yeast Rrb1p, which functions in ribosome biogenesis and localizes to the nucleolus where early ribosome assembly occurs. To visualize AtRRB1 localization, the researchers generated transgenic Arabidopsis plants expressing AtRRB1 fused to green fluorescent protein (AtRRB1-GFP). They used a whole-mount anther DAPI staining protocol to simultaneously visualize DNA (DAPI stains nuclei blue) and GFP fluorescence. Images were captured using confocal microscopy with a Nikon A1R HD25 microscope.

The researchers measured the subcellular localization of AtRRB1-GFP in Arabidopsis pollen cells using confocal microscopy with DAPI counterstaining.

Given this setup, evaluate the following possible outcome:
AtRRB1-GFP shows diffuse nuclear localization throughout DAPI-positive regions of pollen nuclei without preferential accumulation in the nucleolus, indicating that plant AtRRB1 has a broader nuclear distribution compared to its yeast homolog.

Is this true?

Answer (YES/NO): NO